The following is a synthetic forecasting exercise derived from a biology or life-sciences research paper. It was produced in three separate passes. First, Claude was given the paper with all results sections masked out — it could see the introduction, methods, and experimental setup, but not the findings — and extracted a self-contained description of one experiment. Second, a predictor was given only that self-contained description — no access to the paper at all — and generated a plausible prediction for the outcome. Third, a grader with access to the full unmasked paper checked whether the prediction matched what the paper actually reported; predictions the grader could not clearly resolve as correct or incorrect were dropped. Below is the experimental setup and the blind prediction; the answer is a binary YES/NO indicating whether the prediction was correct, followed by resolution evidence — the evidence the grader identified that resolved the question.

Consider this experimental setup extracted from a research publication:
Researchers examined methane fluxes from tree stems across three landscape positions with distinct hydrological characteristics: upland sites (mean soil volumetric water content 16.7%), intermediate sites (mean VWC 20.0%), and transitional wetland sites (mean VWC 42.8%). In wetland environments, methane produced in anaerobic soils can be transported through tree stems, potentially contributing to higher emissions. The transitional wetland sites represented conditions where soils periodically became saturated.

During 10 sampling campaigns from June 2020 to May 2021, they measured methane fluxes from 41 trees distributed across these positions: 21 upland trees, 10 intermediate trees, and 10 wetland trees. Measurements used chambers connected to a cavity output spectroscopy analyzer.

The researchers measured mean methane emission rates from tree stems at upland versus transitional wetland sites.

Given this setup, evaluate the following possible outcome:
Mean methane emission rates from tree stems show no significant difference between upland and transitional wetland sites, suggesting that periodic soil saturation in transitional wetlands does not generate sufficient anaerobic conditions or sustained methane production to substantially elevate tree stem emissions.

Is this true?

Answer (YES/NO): NO